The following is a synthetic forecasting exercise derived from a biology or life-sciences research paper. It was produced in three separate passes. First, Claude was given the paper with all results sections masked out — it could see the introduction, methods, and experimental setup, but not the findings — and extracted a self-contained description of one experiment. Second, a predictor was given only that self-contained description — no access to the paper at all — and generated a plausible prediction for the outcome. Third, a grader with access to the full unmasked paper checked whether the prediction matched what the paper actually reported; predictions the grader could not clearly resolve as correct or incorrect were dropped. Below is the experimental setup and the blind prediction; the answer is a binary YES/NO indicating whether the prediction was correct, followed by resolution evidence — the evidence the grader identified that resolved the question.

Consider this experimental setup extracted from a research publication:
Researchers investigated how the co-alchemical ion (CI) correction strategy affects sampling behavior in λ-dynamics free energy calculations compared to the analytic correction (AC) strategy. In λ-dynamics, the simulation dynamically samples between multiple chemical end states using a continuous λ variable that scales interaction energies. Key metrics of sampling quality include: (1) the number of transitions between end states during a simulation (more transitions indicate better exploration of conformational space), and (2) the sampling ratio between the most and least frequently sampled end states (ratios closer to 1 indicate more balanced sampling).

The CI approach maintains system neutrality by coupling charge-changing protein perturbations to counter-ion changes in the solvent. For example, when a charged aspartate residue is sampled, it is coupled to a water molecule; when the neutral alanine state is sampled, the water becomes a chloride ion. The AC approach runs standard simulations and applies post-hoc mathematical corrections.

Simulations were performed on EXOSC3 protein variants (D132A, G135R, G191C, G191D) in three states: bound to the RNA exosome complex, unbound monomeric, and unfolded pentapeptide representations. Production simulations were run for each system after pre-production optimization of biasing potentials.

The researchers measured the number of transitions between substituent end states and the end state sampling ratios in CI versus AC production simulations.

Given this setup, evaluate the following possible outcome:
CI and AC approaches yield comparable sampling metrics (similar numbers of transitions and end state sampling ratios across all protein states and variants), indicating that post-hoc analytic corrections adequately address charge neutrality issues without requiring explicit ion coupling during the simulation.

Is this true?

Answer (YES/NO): NO